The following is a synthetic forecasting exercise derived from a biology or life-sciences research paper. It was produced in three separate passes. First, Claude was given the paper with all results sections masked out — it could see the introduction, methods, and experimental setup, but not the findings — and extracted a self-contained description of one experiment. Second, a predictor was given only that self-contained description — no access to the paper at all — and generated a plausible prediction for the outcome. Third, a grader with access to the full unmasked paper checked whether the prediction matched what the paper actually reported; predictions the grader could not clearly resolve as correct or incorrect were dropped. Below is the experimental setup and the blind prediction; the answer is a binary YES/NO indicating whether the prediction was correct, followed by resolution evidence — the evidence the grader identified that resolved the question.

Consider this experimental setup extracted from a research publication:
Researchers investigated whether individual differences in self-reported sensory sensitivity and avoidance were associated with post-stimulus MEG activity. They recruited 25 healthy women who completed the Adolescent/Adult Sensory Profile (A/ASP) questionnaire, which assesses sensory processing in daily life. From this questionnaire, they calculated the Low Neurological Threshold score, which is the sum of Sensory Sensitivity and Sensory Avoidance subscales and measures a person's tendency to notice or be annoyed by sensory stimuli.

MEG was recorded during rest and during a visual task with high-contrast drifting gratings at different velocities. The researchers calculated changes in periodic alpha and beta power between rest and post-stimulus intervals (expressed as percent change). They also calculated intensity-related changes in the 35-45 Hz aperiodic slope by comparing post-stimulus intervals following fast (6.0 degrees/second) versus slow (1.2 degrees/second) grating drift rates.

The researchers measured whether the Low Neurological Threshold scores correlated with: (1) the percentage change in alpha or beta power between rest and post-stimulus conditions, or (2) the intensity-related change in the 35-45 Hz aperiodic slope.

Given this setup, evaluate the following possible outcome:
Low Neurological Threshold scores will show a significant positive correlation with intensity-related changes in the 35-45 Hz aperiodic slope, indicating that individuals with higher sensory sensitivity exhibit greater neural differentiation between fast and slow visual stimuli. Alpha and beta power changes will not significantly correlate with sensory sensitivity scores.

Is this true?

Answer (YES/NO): NO